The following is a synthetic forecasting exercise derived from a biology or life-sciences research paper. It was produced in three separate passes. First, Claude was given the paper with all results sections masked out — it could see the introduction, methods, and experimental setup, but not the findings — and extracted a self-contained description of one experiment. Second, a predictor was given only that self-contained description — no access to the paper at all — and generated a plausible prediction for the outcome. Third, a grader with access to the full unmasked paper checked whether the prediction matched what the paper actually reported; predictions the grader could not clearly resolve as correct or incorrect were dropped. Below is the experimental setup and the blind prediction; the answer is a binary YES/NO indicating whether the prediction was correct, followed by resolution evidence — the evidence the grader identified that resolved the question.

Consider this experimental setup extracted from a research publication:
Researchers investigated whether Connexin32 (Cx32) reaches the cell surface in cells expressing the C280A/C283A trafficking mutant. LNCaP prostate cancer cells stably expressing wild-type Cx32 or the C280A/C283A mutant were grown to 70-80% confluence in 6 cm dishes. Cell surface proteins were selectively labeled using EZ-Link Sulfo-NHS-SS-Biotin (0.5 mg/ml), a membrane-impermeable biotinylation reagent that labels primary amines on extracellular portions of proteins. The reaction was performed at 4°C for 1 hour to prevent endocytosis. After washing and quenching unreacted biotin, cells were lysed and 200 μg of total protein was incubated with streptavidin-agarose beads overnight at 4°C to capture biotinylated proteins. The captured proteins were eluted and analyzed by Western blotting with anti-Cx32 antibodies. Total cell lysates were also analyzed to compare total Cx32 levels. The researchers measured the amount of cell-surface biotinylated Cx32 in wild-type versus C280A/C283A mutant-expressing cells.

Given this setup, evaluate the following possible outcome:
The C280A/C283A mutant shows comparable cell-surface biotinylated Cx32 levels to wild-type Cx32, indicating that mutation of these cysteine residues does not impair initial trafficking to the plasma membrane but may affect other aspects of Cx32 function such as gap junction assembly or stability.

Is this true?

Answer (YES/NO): NO